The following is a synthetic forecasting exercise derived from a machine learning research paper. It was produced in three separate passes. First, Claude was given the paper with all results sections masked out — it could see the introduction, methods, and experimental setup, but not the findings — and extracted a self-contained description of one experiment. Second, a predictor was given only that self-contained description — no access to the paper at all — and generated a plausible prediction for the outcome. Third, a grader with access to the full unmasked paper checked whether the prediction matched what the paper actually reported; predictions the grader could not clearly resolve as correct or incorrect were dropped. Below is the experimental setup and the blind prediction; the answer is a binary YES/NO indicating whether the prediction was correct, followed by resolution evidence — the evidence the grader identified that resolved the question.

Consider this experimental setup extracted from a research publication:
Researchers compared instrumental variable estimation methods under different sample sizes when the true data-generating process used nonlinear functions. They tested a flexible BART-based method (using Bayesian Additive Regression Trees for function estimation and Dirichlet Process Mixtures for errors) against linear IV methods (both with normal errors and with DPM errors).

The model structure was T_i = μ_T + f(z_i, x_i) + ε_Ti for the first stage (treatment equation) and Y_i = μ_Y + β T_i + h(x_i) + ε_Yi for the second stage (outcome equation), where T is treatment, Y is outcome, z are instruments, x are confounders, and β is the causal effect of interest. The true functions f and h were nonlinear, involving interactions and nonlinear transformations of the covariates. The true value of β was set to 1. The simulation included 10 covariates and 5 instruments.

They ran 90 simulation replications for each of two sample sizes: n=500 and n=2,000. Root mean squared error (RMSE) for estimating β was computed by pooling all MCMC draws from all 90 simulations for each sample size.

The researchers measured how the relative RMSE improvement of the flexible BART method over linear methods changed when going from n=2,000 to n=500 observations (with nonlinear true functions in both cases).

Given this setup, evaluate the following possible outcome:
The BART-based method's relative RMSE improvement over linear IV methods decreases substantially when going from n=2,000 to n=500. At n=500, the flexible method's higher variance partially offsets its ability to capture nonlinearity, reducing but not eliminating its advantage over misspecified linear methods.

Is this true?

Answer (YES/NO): YES